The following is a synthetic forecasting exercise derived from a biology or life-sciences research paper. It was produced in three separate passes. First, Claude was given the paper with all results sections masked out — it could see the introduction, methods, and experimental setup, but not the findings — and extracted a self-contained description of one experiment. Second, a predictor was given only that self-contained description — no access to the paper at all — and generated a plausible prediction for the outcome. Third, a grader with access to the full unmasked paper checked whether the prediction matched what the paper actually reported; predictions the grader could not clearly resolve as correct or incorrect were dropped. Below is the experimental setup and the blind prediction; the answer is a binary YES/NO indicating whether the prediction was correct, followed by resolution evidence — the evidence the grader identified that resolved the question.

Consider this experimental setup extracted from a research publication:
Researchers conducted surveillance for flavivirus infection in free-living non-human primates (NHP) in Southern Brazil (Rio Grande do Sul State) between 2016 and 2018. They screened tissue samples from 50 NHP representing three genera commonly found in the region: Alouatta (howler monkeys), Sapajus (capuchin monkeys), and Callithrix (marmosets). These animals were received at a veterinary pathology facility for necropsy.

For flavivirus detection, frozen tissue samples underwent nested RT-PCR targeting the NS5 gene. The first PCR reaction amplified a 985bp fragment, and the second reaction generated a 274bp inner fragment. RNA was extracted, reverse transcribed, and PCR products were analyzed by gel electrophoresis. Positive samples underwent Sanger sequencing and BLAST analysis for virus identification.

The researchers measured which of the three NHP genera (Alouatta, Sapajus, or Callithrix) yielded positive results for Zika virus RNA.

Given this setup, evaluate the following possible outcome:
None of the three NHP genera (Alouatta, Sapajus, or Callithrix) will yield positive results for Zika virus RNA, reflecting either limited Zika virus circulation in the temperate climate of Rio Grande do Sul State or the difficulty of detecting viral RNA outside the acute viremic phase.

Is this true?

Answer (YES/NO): NO